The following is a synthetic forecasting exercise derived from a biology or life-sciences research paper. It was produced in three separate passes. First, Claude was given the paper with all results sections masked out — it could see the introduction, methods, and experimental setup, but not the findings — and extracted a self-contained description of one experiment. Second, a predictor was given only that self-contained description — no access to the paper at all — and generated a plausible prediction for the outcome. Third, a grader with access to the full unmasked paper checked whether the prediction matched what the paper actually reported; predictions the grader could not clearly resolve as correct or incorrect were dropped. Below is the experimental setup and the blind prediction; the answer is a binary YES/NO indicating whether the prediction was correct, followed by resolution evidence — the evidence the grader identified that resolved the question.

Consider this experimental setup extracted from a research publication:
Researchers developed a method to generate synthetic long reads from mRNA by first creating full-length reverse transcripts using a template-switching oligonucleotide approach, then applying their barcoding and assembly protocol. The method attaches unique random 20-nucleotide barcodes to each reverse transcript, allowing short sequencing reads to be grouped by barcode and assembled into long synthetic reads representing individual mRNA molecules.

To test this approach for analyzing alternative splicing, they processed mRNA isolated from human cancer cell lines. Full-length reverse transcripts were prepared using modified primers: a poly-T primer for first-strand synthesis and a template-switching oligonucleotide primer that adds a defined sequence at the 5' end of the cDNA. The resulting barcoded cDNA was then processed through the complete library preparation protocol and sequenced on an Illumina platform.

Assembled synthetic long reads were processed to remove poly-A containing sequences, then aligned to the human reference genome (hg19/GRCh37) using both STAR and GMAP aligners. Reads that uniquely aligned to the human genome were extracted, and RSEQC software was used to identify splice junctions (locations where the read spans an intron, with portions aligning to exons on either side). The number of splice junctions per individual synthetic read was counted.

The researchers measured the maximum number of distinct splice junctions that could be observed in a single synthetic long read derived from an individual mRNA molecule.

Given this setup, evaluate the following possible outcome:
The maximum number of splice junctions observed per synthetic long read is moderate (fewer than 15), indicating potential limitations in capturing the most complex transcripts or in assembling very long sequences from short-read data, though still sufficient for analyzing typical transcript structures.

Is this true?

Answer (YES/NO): NO